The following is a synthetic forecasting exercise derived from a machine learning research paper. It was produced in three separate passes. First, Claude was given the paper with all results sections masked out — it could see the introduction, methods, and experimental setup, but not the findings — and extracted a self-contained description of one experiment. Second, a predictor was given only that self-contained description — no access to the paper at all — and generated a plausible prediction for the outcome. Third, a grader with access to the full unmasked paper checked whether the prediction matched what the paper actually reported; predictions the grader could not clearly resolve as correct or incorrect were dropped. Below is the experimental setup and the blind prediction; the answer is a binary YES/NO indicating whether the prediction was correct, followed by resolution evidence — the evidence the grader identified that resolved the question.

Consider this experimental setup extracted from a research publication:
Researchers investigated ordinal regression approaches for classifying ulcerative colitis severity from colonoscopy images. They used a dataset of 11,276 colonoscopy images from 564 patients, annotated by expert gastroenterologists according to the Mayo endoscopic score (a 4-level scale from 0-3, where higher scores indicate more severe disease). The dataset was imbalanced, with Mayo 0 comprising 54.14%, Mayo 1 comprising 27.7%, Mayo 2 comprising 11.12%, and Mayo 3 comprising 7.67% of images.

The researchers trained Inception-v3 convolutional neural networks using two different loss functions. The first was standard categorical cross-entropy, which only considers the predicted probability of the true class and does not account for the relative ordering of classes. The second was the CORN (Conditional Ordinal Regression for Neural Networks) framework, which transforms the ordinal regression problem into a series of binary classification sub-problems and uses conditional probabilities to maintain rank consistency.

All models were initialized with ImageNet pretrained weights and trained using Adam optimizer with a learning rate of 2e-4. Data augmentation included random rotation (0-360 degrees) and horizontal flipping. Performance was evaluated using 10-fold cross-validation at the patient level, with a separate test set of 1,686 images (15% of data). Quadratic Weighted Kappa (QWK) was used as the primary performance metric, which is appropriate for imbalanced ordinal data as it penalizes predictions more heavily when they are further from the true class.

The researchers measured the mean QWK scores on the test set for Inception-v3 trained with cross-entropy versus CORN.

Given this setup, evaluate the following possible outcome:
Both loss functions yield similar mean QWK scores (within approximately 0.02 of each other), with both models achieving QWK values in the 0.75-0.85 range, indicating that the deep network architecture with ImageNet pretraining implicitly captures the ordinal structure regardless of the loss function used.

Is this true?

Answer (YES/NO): YES